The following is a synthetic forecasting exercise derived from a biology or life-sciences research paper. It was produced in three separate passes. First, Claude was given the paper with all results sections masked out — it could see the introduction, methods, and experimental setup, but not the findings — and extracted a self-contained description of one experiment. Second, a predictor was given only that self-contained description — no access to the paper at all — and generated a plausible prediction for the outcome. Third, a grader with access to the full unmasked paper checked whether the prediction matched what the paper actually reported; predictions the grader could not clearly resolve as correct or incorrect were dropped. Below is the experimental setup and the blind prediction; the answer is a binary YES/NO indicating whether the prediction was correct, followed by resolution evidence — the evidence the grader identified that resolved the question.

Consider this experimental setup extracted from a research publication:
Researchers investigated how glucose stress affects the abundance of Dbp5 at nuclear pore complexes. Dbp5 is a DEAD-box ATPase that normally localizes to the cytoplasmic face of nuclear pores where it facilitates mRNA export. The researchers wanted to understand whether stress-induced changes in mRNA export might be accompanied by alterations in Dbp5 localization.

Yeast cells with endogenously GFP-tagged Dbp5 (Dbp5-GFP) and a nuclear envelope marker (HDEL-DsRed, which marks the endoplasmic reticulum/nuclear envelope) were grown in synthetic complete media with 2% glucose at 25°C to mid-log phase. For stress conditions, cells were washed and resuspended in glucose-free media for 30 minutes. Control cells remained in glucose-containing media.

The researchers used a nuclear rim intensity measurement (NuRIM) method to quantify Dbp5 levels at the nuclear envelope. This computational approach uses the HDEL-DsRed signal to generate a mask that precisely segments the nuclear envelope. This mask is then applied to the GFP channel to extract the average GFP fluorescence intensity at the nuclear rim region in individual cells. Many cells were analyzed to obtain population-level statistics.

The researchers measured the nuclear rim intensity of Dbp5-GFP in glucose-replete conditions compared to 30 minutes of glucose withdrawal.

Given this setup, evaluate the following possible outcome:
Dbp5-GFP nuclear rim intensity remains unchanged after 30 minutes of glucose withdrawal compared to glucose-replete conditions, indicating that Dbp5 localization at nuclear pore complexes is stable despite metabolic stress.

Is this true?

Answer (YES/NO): NO